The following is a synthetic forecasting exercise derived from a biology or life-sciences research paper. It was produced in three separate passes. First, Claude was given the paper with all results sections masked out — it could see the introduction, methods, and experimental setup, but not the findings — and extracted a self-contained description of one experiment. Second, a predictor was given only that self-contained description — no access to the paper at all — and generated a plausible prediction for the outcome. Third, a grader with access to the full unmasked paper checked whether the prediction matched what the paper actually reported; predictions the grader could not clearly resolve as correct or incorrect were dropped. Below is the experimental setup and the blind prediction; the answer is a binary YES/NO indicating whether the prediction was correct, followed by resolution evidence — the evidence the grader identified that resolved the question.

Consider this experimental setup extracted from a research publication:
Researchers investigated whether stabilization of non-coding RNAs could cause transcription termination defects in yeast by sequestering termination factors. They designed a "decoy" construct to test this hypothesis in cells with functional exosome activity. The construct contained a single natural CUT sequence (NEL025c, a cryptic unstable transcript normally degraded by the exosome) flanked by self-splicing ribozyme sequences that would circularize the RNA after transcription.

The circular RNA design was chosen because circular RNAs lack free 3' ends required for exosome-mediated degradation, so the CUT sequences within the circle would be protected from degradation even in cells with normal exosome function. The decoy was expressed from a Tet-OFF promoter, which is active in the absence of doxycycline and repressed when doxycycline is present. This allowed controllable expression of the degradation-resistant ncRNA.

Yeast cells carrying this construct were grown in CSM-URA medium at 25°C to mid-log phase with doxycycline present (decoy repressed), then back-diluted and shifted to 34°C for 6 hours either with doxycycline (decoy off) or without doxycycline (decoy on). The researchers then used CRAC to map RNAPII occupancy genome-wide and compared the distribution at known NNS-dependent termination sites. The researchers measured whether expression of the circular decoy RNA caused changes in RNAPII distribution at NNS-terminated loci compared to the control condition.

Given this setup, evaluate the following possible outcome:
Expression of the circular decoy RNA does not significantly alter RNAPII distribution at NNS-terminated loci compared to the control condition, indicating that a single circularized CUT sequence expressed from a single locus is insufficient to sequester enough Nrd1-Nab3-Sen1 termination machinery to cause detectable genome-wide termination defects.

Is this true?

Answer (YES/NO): NO